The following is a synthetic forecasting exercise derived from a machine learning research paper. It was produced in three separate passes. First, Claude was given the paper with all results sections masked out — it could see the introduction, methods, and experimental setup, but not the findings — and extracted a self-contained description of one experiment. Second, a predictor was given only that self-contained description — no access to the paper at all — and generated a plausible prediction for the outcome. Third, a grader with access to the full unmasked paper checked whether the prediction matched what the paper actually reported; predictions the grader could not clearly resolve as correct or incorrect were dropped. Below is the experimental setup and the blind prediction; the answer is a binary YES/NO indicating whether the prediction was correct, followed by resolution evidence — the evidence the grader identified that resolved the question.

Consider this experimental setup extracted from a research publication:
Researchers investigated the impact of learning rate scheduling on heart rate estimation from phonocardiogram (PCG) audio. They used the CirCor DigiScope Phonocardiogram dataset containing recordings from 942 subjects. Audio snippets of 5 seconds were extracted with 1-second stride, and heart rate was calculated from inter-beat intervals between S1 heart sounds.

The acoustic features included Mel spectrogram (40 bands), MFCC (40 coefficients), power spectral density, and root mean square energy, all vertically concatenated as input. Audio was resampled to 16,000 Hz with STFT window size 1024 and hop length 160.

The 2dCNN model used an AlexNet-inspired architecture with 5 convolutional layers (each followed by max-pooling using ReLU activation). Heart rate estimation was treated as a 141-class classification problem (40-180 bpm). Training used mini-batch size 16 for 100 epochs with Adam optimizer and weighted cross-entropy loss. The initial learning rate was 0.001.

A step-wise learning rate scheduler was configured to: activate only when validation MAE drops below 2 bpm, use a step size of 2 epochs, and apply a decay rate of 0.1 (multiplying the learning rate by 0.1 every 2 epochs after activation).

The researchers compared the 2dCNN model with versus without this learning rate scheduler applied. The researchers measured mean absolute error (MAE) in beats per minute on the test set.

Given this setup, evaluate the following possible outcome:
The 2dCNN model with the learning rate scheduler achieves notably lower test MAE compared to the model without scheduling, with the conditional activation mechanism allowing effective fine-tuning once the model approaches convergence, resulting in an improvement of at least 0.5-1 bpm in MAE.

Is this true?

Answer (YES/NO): NO